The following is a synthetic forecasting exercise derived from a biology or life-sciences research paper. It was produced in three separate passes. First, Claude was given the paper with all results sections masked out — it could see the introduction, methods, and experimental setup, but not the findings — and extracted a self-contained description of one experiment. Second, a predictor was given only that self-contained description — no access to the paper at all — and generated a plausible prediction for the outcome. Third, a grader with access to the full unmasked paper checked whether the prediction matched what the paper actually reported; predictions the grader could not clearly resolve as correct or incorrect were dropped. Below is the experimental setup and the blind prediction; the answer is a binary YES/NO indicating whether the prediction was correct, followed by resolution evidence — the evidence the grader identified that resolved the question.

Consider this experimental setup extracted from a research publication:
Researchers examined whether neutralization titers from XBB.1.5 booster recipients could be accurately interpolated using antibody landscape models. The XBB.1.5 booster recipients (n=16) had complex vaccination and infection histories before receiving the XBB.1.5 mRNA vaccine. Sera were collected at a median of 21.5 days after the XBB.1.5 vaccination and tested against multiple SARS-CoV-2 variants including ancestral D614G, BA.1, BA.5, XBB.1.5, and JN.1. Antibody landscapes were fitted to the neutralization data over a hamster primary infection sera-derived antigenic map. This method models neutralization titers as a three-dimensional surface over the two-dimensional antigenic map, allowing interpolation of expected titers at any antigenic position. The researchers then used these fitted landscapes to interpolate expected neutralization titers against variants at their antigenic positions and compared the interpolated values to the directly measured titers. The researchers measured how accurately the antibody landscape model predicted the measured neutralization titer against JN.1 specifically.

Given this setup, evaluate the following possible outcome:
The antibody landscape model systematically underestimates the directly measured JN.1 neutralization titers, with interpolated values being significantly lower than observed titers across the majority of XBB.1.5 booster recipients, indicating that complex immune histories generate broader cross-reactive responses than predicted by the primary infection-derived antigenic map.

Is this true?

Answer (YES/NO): NO